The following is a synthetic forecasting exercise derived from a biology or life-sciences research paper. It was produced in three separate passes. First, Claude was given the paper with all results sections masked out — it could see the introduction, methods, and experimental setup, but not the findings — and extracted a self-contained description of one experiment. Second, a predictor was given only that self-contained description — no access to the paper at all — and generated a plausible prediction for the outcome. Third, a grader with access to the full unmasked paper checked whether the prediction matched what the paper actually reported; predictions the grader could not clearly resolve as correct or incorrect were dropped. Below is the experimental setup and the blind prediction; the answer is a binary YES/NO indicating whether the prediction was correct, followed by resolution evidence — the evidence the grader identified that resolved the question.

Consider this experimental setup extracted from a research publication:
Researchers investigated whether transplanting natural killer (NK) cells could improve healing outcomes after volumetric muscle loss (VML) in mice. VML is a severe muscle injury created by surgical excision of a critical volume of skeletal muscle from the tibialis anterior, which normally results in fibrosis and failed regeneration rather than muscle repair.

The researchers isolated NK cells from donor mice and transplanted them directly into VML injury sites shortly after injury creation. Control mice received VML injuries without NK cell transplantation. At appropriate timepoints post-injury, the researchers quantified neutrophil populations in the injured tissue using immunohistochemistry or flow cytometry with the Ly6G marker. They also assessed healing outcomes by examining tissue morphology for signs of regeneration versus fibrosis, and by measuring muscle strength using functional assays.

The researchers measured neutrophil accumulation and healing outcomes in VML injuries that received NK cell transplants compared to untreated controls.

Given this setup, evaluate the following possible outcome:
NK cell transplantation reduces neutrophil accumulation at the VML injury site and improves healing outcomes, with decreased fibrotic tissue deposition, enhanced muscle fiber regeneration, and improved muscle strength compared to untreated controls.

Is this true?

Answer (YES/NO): NO